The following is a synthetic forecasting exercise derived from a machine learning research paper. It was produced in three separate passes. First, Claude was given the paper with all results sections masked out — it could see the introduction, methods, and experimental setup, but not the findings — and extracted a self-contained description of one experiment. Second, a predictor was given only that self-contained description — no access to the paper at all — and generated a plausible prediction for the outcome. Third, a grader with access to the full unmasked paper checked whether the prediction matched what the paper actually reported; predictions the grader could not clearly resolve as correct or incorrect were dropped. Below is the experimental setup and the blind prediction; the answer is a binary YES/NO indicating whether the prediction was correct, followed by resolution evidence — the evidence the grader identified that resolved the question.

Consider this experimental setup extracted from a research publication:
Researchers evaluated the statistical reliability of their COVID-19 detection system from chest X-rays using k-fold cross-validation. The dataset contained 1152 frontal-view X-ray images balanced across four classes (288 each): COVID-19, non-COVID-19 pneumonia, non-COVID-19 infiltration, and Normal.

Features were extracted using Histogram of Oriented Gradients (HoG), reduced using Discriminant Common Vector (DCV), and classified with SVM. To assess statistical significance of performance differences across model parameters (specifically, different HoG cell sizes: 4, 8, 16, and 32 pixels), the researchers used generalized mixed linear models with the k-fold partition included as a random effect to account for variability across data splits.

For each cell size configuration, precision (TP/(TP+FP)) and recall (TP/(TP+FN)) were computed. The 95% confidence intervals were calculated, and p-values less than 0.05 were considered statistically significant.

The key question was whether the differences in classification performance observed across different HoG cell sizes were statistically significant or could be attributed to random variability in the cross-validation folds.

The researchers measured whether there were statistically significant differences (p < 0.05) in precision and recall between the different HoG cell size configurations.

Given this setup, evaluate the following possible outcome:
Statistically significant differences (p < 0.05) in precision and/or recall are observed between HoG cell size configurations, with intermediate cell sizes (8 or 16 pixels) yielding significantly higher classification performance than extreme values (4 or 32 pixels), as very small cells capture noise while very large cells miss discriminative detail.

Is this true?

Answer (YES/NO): NO